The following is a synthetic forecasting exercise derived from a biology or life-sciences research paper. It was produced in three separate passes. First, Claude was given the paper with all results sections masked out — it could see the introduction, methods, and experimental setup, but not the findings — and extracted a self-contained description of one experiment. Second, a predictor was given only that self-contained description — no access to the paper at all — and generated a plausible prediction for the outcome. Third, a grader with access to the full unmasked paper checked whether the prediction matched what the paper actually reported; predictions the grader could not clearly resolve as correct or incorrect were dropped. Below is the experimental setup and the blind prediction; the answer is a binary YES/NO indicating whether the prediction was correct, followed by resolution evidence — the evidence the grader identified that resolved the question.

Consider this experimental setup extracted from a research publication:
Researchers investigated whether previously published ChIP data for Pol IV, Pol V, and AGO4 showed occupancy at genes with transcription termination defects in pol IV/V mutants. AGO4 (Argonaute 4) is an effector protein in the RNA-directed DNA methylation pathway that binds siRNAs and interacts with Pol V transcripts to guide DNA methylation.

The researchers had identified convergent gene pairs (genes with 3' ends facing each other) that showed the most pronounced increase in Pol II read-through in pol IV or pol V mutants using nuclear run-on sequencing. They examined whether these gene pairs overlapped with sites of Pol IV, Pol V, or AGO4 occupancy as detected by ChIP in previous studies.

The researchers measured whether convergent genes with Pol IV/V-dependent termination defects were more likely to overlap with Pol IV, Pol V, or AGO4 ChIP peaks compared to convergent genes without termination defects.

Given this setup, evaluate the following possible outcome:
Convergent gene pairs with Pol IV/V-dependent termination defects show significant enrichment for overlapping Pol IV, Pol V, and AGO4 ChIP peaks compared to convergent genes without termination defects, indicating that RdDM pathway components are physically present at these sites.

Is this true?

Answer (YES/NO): NO